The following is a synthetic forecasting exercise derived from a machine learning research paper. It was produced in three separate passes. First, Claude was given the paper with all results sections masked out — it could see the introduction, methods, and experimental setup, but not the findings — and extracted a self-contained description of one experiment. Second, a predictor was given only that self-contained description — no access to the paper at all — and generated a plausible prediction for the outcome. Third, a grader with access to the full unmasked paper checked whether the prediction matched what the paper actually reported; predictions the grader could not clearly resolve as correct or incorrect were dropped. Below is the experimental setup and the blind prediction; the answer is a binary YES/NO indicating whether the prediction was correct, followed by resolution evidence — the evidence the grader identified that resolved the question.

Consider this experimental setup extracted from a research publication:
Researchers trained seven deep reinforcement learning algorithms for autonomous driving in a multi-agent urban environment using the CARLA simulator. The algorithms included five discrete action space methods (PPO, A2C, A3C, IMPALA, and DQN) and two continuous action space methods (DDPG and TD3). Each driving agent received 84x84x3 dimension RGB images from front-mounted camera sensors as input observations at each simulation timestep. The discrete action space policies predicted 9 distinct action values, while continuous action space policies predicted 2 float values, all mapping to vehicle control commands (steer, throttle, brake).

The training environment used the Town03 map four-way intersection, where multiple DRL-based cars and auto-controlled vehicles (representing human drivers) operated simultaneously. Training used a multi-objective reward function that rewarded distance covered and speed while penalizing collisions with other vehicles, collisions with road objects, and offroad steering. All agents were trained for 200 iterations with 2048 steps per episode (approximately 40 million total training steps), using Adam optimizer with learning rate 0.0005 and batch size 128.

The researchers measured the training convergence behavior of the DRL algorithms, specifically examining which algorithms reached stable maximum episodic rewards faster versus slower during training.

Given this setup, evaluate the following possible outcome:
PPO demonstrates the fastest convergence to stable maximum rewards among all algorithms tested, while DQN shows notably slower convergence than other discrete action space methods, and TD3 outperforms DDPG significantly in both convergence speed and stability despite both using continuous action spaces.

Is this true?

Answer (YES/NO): NO